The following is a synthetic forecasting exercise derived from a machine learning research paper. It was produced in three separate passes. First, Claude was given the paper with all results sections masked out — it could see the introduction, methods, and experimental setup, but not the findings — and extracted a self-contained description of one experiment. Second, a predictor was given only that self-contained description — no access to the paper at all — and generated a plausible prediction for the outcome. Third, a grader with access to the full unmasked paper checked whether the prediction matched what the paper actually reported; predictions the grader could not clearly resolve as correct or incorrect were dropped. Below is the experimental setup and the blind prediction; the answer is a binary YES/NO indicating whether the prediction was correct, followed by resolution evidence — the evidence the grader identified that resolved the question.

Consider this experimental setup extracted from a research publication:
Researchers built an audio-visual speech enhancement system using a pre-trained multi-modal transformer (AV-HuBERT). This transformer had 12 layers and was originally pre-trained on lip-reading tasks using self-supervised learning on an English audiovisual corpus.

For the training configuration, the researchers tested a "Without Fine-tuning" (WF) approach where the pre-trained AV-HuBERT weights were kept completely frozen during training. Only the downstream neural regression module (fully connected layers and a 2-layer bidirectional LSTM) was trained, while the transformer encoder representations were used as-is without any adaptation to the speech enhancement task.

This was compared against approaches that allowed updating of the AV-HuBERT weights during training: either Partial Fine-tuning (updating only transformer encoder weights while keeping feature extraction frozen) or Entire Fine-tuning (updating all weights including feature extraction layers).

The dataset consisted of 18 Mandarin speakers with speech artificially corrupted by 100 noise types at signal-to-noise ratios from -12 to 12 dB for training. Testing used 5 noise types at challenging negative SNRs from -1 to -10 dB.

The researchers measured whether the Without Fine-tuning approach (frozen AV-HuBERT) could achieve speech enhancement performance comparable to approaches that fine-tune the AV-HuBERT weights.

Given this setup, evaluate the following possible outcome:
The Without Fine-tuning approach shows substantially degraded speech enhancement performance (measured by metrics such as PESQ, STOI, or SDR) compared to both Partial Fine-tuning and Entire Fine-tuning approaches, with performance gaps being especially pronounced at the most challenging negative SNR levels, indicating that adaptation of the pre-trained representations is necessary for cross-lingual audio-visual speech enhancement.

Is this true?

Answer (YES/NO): NO